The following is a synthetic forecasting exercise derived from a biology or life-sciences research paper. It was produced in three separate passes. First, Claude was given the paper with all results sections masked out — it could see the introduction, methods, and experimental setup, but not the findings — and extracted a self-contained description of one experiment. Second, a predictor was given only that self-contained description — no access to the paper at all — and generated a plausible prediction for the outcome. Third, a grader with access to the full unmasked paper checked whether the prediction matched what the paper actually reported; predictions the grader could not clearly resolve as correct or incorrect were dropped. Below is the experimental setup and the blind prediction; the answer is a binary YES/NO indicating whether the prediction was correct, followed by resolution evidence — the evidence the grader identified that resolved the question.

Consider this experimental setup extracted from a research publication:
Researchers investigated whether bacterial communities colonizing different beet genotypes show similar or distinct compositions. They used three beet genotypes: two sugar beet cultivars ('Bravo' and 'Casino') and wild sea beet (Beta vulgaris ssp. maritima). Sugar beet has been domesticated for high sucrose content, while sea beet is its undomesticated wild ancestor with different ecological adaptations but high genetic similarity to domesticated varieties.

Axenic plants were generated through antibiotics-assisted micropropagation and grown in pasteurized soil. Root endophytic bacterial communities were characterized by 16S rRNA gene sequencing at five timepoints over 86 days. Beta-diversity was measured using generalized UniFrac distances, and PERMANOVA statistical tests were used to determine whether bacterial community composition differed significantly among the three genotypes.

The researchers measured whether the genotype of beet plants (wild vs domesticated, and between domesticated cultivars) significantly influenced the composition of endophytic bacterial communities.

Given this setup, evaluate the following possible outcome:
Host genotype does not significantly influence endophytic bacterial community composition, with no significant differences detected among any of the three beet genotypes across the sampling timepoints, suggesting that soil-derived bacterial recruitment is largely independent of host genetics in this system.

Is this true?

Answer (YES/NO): NO